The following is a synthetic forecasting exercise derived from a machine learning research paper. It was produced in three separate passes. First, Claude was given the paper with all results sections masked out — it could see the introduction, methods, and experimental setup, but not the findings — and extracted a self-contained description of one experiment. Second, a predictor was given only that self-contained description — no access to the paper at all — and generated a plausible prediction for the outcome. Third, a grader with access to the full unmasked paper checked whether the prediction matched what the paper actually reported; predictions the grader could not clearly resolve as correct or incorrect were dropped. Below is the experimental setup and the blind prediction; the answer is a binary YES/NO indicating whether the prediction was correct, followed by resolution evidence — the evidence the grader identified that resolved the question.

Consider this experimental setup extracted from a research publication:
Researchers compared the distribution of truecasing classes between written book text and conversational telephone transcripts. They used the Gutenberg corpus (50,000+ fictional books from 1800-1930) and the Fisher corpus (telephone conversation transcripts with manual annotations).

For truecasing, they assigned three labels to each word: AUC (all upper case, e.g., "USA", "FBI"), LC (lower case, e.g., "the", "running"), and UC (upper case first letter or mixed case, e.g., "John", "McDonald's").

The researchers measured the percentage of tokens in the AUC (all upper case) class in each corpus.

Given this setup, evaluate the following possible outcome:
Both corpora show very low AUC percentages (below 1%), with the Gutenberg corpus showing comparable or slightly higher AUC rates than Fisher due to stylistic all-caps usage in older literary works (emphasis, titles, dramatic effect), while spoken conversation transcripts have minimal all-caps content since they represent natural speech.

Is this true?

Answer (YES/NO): NO